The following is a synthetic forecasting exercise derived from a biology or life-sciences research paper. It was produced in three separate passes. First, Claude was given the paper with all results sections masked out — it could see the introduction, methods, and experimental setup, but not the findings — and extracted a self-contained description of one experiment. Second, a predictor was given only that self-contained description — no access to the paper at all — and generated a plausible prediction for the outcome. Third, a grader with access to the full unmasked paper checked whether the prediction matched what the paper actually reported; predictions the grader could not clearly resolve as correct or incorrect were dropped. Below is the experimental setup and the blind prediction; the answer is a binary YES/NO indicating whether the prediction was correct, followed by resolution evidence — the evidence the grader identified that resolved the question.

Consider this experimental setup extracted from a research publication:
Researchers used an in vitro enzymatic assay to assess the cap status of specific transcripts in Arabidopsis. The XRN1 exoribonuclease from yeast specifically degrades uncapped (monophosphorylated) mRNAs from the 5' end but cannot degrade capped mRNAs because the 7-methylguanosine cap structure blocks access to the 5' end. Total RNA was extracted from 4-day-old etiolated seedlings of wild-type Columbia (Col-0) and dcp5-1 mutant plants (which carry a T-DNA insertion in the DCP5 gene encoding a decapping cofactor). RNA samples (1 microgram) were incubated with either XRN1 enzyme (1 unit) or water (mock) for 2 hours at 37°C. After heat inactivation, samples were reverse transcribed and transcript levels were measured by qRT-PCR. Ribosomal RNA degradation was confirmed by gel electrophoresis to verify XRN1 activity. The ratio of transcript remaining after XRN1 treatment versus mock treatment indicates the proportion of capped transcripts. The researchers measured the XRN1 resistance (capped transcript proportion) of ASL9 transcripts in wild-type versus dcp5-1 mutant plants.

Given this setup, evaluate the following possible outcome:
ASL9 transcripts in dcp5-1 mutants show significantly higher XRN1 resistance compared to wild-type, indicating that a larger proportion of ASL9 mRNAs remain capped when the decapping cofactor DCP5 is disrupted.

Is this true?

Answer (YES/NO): YES